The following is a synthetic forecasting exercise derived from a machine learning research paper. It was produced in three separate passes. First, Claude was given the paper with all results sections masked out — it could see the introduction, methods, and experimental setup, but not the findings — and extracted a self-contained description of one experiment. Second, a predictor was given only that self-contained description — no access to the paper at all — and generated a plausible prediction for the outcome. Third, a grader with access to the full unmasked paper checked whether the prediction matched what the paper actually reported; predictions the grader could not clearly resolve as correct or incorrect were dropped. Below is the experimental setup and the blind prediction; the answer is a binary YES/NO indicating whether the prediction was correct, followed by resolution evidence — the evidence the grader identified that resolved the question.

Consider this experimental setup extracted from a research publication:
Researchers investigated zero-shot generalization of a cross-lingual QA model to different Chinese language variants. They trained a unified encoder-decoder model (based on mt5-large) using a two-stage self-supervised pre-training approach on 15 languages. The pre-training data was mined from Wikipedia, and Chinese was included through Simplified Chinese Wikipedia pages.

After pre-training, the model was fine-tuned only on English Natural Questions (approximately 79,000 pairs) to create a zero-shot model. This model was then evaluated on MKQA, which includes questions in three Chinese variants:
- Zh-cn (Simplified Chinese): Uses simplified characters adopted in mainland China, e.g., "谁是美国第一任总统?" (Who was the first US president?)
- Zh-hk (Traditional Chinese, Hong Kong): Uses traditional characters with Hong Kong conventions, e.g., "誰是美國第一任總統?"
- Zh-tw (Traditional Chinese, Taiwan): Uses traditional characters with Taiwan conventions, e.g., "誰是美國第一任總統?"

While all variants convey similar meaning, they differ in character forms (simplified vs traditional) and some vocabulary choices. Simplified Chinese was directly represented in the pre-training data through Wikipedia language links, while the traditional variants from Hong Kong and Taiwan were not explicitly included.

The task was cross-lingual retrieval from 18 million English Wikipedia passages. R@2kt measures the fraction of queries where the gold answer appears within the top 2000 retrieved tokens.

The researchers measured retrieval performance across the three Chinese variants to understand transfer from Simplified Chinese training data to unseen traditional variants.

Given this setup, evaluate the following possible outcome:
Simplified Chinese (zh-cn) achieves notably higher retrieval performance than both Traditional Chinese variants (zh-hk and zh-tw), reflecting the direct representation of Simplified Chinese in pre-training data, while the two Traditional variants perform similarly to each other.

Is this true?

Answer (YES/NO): NO